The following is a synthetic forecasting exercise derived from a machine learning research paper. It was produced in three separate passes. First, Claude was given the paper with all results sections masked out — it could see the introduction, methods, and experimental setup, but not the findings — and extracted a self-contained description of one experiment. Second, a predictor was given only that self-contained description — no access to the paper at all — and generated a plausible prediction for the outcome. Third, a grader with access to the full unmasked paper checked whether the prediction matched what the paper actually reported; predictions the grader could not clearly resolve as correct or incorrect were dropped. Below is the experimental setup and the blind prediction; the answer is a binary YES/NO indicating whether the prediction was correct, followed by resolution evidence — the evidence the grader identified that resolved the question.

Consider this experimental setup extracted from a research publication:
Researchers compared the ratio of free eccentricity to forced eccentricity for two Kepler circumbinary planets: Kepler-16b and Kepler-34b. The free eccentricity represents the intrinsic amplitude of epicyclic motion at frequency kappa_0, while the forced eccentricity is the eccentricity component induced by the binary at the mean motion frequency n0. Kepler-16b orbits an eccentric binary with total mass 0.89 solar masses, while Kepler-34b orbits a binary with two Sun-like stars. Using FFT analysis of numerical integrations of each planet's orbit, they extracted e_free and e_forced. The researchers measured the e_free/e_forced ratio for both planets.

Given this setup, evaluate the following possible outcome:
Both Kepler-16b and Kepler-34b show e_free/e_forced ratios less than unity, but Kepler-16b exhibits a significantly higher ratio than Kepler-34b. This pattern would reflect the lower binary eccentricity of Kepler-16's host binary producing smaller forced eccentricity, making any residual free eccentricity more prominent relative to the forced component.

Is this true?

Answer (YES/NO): NO